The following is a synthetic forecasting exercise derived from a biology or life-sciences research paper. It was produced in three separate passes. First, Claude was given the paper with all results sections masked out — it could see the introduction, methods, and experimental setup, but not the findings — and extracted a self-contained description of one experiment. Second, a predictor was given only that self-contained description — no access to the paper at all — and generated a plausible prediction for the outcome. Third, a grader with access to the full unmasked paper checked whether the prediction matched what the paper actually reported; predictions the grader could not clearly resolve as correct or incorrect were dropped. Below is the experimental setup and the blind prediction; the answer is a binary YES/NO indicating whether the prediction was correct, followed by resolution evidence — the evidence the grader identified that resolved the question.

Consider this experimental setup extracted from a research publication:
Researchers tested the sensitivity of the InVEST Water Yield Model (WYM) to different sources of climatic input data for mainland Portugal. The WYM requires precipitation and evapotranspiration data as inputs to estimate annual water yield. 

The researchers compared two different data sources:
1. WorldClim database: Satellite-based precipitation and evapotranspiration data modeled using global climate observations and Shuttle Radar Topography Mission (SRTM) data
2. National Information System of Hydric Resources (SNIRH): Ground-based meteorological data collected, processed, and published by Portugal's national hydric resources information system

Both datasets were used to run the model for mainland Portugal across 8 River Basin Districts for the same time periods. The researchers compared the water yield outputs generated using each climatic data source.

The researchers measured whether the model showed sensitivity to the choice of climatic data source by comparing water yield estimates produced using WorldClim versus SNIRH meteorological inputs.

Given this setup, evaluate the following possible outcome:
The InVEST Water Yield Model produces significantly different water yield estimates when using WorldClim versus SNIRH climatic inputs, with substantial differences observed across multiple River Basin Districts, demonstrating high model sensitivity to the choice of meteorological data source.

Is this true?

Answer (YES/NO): YES